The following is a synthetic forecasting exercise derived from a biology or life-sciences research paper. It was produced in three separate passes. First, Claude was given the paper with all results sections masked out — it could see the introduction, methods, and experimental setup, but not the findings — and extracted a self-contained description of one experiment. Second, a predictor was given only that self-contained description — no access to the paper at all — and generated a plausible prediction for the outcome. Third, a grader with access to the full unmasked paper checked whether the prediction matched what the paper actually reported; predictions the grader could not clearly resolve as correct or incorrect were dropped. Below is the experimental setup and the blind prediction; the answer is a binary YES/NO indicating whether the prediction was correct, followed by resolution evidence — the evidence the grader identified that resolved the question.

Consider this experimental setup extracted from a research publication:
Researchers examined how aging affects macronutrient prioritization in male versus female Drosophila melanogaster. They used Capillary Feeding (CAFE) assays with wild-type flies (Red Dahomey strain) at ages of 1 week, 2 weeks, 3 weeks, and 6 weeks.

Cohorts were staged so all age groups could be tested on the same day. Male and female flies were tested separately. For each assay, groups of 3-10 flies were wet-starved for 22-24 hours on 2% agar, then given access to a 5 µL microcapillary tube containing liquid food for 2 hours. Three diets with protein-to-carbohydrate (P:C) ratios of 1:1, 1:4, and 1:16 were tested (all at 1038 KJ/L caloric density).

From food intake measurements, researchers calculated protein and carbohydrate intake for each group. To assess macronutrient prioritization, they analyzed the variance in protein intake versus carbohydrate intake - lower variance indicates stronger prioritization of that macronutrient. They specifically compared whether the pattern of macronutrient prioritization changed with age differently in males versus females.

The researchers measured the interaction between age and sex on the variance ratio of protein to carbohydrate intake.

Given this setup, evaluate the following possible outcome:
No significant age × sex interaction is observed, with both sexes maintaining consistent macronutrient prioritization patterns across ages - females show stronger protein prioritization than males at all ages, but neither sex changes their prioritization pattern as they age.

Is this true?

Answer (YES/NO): NO